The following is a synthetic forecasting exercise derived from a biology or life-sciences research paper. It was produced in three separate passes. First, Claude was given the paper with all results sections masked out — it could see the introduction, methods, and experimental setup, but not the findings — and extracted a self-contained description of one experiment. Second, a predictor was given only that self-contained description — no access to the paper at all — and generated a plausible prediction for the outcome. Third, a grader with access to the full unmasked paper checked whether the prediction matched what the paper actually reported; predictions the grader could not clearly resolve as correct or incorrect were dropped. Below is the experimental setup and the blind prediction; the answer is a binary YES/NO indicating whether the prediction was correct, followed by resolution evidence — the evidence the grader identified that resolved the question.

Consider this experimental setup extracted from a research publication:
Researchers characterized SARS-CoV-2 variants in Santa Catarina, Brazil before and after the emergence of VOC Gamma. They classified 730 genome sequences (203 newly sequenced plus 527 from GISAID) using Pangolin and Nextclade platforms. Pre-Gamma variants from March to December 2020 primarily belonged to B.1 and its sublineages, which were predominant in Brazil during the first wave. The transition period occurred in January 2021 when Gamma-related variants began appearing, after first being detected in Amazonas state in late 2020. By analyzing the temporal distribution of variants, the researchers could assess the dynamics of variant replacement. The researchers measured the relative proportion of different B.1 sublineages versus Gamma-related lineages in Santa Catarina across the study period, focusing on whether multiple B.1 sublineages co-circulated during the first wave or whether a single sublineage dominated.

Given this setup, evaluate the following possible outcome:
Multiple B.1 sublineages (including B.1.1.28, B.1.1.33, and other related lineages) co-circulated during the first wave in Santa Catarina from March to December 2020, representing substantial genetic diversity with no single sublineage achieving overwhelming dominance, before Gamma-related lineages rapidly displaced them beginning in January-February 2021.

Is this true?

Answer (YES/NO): NO